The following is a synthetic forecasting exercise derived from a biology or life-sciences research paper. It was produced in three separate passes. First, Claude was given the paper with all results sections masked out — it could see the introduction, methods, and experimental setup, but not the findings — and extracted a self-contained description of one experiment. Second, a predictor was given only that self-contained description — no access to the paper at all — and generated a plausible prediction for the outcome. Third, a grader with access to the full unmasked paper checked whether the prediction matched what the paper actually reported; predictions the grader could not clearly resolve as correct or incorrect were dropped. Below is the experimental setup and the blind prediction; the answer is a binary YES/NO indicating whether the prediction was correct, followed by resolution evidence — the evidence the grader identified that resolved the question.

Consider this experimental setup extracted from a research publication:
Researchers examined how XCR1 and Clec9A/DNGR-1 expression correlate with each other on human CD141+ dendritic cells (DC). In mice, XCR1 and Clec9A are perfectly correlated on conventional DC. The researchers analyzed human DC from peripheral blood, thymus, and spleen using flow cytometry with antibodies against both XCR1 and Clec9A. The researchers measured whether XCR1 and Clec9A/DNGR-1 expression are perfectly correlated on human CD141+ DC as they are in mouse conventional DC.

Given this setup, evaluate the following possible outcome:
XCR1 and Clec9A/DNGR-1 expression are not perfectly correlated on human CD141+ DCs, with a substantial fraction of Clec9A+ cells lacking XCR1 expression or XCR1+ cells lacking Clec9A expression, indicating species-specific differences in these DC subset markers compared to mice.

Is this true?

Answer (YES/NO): YES